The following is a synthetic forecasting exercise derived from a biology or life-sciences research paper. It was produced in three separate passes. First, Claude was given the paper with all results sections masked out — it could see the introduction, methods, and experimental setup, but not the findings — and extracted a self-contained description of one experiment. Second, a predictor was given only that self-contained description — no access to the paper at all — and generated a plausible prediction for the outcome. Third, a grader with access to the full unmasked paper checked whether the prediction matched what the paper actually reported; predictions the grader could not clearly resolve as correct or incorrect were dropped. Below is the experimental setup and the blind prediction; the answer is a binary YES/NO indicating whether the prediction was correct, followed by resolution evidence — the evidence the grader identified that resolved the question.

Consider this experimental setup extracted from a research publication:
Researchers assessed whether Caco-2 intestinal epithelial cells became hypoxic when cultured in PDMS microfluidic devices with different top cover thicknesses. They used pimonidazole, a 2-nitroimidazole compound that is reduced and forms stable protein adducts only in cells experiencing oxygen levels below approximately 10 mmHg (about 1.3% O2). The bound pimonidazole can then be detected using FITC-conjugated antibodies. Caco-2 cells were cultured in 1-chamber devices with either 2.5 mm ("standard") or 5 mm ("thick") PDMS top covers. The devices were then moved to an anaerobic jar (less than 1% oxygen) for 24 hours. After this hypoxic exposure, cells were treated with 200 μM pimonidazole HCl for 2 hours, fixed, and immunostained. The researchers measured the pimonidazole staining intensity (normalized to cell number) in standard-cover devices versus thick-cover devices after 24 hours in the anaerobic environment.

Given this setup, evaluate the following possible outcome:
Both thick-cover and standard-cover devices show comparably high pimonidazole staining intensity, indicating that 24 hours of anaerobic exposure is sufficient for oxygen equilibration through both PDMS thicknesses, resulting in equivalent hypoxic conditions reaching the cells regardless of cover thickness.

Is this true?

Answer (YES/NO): YES